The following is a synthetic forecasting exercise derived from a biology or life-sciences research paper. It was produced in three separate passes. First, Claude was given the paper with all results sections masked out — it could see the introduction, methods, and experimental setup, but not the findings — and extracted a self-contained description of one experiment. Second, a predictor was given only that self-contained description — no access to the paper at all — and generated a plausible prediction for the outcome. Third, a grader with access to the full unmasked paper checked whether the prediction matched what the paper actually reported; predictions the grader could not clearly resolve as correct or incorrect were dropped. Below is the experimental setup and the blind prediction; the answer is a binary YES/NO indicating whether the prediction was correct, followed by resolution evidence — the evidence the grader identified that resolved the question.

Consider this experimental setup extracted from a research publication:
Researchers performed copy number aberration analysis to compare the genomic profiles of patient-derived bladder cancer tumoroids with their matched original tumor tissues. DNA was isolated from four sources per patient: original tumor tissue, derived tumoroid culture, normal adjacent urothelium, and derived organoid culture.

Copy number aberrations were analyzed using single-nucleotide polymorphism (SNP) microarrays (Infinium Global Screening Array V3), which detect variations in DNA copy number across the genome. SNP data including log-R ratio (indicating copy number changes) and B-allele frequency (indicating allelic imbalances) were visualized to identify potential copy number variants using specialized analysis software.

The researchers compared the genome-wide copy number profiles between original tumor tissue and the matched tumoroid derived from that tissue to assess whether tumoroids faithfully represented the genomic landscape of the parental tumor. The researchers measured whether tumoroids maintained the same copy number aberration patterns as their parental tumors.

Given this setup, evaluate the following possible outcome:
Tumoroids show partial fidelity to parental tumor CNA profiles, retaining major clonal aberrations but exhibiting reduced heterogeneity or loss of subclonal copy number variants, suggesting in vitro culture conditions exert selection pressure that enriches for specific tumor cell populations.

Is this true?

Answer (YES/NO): NO